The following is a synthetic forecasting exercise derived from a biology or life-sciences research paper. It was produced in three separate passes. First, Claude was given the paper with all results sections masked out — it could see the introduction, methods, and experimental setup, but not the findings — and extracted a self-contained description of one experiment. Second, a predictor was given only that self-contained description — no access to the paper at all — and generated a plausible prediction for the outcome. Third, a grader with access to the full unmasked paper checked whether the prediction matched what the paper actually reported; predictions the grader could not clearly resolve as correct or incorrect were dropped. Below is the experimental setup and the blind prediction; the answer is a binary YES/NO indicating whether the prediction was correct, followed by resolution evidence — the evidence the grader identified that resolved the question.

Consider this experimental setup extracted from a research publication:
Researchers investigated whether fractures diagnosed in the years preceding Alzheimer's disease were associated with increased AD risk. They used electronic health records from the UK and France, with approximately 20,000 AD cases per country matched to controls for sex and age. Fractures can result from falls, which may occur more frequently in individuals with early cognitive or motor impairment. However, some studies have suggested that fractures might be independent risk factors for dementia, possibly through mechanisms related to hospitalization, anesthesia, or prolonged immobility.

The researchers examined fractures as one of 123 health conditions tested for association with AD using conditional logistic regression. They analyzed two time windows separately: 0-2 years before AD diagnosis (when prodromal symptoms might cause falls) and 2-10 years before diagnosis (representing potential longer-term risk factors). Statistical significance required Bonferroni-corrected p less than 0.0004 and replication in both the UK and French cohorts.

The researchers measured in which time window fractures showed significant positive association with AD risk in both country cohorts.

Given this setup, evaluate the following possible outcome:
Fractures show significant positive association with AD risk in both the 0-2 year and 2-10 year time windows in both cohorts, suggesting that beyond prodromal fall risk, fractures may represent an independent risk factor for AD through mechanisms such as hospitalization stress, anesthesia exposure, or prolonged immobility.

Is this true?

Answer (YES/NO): NO